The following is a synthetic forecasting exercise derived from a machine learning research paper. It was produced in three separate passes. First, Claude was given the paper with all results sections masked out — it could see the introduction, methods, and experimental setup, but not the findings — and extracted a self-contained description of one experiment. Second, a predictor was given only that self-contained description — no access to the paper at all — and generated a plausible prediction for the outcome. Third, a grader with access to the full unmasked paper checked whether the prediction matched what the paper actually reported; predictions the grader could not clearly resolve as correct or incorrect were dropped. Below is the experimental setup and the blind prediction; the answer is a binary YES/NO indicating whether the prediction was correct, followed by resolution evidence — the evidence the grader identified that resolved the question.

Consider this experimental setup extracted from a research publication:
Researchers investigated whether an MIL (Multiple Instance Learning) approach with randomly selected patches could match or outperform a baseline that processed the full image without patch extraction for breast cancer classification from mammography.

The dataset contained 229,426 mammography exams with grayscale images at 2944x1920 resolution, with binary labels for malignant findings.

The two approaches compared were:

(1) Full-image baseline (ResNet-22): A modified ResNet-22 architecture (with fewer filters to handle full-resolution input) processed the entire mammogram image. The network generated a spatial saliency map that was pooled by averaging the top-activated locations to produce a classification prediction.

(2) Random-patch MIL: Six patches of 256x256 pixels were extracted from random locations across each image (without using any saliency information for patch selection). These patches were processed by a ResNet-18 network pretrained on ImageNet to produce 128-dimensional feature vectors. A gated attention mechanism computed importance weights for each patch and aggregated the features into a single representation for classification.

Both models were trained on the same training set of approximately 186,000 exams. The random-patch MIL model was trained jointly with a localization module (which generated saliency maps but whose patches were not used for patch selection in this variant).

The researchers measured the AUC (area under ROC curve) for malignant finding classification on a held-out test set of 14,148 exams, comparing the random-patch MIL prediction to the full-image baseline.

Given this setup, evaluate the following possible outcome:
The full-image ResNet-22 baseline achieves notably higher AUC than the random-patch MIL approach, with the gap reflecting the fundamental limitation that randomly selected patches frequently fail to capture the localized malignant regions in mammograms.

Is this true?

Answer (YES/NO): YES